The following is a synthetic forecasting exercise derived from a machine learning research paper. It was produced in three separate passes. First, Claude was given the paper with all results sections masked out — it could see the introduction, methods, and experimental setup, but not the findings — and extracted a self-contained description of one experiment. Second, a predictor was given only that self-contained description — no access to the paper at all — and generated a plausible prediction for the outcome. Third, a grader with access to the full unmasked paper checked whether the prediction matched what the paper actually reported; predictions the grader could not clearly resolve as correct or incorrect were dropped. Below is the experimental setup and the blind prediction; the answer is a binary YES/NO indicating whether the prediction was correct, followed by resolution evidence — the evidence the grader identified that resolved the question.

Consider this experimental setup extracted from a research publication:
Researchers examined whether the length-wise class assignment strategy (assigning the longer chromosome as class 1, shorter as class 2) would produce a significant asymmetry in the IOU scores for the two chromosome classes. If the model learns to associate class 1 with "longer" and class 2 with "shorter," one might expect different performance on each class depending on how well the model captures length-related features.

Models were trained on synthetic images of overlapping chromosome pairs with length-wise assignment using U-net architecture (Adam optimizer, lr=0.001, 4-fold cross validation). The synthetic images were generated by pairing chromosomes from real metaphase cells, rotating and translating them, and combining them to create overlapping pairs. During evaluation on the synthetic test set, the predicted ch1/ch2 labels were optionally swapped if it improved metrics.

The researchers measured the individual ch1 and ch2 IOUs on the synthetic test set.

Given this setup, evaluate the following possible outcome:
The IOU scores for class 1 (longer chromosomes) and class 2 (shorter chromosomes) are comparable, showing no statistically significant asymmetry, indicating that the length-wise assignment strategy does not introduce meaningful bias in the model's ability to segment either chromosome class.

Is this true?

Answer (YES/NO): NO